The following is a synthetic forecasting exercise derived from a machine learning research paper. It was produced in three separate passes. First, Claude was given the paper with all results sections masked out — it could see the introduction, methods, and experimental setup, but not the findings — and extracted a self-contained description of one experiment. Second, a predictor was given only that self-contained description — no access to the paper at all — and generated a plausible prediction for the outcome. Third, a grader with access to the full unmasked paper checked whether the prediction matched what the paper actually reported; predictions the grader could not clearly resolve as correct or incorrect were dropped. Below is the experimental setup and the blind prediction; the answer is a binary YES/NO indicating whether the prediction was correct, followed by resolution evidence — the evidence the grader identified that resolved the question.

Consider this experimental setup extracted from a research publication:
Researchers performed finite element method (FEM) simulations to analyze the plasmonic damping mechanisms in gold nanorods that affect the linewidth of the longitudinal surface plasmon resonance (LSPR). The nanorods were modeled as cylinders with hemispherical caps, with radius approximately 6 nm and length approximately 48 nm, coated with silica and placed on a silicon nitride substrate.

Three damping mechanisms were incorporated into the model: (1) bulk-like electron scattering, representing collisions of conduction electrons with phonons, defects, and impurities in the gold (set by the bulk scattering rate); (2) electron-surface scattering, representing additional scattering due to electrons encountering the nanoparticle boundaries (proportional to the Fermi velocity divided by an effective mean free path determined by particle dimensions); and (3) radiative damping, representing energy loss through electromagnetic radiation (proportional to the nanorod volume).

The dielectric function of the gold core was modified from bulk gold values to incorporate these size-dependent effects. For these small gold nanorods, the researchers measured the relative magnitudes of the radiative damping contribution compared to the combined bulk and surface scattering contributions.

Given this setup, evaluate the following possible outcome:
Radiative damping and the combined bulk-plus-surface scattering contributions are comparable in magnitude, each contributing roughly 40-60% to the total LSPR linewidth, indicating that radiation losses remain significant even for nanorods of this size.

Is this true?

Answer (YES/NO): NO